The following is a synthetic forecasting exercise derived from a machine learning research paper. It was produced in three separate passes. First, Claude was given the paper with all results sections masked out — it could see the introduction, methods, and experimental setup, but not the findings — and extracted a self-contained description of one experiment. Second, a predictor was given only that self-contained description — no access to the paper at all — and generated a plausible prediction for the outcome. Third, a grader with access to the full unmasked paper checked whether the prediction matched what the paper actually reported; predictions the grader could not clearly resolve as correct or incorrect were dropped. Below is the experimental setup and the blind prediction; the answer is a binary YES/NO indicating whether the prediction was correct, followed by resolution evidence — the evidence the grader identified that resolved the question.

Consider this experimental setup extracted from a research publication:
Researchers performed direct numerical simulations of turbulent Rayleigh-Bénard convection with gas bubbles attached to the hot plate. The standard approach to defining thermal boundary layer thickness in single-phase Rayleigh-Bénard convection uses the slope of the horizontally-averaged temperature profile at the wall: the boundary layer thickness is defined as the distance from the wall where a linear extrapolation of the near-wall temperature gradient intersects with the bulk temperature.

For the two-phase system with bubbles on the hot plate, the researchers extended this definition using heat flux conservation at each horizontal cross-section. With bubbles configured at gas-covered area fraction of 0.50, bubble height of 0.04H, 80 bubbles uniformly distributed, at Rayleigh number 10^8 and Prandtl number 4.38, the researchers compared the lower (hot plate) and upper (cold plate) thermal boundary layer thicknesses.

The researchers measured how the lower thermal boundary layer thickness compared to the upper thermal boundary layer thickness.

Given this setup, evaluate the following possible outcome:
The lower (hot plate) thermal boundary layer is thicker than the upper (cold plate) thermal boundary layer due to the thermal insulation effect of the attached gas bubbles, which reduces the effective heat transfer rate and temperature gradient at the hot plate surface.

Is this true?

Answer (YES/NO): NO